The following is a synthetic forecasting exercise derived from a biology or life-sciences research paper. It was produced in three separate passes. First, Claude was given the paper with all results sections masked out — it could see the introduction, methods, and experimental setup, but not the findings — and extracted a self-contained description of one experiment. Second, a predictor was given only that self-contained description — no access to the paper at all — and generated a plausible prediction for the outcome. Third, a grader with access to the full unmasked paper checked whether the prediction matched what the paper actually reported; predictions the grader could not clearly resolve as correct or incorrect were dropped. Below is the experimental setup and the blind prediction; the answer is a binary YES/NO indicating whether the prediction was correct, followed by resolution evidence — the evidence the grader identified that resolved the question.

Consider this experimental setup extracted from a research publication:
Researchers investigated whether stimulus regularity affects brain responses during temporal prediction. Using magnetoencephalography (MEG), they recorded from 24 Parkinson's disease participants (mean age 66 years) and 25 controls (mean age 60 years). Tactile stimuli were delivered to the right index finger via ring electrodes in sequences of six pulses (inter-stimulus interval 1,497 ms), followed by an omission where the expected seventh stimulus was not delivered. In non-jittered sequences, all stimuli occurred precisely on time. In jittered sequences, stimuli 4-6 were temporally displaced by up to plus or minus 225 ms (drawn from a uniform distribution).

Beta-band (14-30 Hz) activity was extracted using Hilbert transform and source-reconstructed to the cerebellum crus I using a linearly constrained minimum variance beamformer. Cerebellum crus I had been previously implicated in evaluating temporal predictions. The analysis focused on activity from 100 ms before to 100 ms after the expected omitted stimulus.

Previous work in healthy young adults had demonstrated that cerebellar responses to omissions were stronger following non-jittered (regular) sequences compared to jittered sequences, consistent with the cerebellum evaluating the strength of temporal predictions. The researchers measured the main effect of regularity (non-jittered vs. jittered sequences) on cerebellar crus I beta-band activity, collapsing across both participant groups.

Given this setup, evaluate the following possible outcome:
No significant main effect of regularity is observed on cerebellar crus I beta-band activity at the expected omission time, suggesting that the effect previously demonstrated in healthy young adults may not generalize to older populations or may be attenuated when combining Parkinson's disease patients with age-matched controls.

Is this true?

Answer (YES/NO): NO